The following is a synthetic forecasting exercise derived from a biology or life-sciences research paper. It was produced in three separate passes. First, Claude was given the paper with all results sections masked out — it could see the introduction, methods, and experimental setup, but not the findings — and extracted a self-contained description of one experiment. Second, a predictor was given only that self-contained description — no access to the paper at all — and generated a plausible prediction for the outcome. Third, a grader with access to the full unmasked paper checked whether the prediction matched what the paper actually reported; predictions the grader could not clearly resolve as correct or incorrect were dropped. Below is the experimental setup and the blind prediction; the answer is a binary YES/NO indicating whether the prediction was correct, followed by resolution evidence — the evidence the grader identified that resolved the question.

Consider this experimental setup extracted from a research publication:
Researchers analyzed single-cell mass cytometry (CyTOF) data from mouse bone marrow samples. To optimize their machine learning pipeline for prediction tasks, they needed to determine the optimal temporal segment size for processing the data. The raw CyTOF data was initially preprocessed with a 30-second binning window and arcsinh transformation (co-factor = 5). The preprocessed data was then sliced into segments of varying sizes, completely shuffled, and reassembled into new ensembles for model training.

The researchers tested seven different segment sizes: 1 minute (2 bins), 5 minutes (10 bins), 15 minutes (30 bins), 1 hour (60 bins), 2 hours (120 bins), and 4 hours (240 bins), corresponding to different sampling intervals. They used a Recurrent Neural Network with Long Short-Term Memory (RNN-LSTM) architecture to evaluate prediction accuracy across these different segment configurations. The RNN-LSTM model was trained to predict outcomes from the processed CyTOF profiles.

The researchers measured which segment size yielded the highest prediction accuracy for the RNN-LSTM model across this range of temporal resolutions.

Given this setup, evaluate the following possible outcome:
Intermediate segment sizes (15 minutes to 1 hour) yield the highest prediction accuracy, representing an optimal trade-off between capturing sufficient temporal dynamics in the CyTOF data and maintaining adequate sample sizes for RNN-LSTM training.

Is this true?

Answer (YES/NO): YES